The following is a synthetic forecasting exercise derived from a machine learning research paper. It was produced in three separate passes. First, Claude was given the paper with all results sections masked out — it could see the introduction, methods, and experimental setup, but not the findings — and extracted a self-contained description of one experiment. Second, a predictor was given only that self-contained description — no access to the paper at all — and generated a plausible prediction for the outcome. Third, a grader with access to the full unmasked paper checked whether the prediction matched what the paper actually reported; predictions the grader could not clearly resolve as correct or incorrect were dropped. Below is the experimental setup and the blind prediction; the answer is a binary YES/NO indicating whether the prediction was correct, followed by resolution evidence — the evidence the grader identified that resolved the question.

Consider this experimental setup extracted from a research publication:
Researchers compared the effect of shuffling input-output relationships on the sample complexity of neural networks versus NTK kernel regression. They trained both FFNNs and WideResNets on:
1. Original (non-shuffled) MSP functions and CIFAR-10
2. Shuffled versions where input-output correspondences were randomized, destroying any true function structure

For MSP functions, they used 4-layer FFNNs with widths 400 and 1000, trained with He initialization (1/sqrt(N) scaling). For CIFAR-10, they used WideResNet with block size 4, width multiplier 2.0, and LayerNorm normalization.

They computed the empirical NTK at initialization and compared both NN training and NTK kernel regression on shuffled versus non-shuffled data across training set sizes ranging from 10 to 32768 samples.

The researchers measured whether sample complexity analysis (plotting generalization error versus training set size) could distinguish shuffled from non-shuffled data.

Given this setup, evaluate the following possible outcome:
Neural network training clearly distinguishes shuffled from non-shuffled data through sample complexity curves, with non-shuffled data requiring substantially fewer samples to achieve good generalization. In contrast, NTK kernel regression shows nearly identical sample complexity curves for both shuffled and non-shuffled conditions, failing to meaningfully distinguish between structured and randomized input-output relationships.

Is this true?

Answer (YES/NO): NO